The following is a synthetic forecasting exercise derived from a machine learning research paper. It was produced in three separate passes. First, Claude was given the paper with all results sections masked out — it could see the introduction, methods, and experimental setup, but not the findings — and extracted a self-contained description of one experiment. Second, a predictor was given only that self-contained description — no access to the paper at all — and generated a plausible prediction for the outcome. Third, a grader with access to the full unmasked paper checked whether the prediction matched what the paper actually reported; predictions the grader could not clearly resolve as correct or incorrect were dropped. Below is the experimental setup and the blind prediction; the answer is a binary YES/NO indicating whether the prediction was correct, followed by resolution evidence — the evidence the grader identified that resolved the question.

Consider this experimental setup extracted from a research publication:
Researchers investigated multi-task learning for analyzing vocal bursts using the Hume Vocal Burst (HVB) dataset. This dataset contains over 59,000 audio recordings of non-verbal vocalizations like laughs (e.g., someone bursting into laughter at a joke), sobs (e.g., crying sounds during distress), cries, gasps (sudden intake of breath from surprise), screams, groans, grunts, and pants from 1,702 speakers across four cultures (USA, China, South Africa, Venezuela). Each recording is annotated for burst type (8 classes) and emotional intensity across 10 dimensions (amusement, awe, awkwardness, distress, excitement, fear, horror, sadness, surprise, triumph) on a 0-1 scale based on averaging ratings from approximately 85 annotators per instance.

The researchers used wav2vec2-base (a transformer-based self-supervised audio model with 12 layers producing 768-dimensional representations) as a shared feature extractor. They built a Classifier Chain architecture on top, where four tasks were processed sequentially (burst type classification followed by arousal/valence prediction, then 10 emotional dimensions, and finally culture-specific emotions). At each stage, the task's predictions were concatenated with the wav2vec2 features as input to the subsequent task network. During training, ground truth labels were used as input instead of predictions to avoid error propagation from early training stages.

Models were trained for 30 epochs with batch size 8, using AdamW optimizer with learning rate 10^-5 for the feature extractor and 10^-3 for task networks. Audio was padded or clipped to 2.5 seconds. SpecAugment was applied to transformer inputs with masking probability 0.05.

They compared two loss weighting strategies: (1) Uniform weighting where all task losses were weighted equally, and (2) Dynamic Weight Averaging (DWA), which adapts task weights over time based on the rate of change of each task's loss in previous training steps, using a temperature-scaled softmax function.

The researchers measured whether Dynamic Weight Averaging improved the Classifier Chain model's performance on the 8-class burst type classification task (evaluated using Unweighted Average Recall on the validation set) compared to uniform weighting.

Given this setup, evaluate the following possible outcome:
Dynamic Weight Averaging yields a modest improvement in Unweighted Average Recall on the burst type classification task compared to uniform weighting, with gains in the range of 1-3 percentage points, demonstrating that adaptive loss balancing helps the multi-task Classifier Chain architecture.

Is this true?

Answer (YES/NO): YES